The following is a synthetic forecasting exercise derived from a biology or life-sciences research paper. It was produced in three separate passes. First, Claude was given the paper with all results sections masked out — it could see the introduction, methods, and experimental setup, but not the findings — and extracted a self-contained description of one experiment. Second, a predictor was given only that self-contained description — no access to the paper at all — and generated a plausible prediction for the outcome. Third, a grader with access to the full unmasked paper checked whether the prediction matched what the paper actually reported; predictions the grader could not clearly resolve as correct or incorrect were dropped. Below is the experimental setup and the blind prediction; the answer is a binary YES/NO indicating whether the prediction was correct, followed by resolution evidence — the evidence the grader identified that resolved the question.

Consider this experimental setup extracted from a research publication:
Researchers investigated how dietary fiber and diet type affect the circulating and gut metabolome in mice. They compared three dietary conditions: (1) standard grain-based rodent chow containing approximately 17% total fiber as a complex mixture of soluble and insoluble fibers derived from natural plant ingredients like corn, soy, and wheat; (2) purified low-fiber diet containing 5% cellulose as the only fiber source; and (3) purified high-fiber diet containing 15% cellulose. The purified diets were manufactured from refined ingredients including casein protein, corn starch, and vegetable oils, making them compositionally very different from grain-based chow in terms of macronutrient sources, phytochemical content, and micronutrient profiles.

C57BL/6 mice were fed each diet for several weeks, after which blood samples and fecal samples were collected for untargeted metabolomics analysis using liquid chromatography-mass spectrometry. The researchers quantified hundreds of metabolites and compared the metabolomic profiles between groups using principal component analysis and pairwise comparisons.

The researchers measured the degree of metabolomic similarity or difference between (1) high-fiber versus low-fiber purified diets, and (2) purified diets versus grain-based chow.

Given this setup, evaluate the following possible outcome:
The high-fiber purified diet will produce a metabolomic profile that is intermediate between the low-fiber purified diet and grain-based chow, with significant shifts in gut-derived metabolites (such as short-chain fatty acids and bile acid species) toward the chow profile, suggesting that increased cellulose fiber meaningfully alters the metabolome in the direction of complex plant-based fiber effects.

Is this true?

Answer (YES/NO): NO